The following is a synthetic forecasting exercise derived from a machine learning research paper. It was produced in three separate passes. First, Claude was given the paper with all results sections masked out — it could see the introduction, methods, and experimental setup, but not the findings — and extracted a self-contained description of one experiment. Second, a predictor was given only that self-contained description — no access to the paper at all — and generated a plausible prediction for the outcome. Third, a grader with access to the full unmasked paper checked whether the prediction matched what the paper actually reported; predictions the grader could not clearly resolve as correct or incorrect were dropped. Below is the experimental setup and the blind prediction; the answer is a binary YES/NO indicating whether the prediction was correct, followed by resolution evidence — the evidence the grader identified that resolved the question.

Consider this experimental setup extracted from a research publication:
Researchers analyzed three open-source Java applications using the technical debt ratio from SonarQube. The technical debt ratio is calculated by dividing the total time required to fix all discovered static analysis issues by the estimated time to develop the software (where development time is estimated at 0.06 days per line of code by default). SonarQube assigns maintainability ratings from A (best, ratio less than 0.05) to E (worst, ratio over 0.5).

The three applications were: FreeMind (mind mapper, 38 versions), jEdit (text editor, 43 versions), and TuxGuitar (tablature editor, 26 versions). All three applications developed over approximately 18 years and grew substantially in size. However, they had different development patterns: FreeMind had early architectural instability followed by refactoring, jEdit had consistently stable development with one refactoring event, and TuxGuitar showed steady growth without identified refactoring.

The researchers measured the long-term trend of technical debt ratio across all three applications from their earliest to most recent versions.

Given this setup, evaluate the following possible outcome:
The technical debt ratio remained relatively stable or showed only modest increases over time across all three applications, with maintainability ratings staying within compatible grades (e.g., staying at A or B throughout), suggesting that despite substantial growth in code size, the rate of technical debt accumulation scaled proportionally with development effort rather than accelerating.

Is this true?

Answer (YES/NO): NO